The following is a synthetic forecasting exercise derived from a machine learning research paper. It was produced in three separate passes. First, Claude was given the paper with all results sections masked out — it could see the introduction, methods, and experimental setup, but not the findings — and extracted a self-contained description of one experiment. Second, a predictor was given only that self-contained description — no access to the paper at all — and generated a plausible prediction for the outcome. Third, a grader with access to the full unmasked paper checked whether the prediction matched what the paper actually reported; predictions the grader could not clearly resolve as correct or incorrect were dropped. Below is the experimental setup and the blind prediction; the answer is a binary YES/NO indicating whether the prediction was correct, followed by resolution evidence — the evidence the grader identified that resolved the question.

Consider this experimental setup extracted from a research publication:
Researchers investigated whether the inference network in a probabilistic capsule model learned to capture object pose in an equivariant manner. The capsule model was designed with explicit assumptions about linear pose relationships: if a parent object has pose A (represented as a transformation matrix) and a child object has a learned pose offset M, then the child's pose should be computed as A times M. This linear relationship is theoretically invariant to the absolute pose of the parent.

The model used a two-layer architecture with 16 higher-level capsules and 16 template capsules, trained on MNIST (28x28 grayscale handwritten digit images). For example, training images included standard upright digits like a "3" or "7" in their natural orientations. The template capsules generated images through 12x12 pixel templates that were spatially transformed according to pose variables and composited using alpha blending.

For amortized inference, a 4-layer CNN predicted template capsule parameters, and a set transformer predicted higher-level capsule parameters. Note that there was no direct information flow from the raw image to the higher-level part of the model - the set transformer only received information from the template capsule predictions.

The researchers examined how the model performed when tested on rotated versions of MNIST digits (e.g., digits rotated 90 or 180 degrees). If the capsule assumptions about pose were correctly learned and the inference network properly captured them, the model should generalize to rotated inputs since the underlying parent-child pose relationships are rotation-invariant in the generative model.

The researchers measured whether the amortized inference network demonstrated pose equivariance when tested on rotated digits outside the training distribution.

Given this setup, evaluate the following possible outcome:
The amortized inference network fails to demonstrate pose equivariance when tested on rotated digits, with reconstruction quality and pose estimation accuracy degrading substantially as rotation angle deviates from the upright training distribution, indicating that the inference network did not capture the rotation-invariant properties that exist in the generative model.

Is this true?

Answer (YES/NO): YES